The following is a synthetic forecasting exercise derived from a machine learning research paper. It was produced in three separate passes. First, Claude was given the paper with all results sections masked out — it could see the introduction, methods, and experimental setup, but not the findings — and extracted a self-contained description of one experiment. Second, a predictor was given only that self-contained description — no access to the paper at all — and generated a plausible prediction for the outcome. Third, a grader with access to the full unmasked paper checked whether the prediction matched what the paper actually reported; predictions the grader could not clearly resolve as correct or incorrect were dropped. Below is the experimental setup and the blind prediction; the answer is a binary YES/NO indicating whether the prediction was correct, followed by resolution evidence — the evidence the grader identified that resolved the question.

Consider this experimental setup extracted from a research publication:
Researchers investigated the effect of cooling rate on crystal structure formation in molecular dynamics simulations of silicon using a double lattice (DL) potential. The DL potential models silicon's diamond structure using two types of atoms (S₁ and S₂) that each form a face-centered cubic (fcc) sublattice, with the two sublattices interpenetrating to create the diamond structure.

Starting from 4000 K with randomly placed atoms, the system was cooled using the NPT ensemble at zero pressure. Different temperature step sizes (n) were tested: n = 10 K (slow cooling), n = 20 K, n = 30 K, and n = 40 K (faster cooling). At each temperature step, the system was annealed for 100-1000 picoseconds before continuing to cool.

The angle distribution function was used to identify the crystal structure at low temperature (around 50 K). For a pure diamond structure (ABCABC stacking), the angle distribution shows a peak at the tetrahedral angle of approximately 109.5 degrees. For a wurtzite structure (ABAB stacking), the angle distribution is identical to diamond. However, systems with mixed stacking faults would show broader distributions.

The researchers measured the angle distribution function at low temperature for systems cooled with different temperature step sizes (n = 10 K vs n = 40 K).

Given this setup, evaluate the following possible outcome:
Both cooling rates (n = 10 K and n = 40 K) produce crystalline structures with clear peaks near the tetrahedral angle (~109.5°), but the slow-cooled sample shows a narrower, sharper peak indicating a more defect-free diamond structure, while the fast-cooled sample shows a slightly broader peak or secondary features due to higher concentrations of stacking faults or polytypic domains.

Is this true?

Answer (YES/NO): NO